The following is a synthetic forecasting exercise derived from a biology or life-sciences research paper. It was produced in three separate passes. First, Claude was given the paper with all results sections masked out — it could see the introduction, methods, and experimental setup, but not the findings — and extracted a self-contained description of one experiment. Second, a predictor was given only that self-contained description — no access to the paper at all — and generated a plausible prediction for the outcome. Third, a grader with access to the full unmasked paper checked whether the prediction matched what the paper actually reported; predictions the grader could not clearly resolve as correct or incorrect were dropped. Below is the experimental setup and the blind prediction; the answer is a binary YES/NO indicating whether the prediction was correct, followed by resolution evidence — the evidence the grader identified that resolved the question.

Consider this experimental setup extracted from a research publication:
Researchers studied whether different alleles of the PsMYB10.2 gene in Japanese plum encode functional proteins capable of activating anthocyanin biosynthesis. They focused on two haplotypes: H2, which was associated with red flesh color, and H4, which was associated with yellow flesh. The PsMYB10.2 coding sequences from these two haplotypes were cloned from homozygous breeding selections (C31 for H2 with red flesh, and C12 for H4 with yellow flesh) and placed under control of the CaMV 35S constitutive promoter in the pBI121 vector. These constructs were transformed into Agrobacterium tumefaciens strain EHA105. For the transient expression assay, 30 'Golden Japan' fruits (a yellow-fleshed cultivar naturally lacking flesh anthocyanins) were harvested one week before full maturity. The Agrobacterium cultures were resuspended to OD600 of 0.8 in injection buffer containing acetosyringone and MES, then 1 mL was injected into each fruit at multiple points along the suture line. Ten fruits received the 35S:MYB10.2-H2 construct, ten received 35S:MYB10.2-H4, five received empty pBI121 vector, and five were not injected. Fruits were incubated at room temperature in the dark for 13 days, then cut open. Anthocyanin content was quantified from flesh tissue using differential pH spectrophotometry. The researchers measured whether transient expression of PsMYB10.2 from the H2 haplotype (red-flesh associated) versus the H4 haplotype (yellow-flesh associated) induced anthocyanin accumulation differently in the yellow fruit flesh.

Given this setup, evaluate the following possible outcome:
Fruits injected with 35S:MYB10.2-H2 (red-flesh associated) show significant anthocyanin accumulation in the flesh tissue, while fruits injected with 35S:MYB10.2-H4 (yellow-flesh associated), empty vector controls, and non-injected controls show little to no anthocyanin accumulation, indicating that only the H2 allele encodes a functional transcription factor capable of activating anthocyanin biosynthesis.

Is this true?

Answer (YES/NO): NO